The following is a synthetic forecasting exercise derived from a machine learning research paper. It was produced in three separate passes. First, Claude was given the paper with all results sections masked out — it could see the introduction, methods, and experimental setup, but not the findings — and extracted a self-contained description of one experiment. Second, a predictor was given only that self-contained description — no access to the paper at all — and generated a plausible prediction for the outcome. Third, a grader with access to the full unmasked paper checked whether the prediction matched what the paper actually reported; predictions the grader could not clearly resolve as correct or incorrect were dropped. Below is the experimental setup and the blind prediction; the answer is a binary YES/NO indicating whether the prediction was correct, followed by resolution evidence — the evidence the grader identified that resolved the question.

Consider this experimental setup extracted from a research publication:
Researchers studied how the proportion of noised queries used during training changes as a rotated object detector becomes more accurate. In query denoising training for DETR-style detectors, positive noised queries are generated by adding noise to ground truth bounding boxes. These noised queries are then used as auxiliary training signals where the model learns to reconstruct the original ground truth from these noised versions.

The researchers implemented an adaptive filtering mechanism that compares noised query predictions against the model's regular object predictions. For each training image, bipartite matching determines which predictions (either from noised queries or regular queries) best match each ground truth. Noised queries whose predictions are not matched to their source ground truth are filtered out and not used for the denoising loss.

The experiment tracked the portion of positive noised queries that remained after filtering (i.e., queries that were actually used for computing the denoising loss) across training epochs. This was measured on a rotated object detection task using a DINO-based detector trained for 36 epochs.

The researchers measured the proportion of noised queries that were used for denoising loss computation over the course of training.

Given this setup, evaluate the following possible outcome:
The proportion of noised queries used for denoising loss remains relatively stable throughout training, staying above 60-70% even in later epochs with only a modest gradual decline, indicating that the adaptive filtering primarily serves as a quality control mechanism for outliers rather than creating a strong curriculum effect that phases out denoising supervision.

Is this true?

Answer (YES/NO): NO